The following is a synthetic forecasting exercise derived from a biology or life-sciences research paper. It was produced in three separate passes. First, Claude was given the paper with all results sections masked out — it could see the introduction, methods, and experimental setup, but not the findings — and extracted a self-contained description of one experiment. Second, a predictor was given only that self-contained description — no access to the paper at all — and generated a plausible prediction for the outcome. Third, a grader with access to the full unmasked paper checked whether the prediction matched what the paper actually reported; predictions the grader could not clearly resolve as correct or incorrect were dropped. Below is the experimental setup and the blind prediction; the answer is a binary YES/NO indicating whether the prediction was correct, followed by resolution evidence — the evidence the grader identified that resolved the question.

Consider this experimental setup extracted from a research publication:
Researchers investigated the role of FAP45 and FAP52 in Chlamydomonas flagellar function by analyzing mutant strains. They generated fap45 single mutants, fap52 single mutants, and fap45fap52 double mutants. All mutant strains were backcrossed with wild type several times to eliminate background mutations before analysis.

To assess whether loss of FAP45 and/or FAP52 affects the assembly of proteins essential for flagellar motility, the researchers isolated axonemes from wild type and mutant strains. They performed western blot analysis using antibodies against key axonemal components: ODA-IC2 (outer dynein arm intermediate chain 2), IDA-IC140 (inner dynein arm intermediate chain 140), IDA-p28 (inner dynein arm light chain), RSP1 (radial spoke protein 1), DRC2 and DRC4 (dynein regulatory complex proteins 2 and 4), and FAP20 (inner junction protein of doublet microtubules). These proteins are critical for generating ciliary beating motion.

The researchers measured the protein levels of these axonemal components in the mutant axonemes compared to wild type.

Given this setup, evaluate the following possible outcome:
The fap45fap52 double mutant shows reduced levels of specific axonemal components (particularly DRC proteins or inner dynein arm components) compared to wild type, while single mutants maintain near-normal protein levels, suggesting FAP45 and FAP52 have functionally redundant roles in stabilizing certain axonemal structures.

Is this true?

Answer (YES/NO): NO